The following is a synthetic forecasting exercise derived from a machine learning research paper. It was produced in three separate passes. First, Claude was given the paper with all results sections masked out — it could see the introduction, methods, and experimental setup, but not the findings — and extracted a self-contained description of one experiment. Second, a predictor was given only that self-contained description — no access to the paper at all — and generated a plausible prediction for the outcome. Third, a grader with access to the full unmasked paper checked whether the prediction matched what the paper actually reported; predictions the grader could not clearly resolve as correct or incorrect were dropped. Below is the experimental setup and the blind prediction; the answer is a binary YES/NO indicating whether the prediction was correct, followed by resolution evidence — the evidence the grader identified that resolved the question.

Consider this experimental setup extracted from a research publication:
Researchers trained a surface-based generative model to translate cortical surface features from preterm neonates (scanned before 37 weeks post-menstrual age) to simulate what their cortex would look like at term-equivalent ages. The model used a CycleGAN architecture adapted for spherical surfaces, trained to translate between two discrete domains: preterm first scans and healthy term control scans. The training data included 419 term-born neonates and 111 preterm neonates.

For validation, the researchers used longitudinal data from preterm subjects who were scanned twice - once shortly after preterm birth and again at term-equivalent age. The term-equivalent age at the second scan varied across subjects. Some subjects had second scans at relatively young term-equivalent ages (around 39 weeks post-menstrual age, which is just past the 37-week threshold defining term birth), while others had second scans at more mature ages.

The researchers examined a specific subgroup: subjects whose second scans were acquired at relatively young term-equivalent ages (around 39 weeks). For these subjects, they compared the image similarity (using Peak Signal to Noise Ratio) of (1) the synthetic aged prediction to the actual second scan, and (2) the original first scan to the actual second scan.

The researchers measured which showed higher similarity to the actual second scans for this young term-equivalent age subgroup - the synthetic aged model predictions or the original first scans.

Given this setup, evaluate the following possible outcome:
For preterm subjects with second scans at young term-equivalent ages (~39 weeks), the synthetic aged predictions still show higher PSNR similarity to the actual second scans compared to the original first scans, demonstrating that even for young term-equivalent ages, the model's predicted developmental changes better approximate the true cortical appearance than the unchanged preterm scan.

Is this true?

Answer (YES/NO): NO